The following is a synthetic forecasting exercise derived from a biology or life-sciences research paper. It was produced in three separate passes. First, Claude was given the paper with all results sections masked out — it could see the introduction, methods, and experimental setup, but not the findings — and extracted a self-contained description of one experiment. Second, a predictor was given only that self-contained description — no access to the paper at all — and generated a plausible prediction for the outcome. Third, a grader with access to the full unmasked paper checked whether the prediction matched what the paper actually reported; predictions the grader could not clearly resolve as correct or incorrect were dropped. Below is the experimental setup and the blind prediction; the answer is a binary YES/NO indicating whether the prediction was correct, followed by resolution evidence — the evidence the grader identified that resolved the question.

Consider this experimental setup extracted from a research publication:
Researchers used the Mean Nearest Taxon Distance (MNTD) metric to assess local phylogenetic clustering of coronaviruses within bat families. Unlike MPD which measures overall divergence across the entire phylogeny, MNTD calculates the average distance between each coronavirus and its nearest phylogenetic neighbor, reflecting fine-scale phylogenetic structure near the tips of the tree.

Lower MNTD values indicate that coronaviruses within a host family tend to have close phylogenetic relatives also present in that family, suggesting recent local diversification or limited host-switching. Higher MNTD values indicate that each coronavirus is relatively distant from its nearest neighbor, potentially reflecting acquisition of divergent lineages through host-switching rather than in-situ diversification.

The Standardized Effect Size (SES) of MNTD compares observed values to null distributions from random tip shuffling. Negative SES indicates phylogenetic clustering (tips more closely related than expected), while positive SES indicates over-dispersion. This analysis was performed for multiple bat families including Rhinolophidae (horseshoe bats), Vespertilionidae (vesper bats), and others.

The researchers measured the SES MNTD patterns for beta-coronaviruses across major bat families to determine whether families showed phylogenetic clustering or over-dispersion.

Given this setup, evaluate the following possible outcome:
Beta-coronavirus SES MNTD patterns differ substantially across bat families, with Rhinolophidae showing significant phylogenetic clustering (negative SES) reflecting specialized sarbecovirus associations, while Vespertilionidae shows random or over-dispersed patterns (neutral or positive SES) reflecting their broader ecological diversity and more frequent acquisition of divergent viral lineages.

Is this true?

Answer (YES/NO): YES